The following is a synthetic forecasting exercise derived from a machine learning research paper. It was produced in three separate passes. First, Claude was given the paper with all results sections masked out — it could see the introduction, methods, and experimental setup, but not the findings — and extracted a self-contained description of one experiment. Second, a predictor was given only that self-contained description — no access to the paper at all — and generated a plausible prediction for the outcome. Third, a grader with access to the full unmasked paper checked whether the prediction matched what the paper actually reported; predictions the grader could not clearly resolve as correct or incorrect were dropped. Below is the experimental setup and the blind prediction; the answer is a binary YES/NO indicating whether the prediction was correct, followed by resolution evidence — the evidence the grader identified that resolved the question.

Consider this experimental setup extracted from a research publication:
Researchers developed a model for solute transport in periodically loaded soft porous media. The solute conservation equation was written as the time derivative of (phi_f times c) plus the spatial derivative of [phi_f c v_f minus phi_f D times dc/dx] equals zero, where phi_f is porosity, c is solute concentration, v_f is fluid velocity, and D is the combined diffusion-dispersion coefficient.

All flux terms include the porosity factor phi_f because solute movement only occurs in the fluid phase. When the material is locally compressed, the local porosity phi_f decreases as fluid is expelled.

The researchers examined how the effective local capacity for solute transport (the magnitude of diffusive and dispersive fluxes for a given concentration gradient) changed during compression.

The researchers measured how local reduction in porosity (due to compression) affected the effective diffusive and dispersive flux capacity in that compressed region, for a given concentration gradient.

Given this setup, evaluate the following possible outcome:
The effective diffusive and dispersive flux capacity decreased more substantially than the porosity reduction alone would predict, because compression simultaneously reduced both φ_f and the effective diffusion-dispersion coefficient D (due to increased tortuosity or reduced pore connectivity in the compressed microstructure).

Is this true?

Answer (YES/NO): NO